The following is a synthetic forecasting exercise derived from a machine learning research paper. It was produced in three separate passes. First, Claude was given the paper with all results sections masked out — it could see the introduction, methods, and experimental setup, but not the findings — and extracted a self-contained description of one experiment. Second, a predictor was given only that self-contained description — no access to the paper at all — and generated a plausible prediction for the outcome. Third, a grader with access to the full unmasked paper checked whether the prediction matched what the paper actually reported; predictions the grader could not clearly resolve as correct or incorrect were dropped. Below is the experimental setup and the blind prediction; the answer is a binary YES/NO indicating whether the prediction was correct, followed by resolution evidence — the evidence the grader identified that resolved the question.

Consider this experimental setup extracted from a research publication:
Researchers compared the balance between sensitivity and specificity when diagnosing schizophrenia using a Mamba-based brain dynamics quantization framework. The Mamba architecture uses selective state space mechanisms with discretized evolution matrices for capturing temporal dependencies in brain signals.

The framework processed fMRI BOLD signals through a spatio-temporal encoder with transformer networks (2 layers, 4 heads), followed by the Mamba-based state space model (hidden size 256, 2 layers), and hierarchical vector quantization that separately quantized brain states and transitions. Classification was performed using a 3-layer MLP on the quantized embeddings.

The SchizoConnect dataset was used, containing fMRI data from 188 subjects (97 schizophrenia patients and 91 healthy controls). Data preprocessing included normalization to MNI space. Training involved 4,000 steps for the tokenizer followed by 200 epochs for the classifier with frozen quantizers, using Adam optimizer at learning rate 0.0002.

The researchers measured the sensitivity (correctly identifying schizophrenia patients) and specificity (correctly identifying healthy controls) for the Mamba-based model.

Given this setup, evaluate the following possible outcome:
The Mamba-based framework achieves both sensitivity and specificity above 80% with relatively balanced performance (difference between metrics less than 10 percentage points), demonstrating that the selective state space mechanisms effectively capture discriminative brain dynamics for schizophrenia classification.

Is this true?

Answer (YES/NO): NO